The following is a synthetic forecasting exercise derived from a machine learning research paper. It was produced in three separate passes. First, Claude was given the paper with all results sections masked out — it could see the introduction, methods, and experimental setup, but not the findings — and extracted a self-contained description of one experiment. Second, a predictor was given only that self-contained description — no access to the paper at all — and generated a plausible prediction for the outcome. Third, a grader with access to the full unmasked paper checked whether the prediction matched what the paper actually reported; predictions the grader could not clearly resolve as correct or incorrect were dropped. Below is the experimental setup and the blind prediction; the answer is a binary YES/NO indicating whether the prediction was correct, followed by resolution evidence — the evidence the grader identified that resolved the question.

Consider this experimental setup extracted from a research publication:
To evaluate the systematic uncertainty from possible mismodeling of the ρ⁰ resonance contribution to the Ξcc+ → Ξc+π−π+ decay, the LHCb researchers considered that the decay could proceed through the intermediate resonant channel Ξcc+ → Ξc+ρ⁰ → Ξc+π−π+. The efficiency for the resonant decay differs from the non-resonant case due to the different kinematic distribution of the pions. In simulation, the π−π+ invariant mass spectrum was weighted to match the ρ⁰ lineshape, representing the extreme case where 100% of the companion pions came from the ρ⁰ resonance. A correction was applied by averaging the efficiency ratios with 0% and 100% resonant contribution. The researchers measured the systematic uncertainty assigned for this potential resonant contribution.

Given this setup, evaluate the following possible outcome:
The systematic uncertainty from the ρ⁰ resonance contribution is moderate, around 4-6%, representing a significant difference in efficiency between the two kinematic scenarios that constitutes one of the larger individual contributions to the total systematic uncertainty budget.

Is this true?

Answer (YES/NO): NO